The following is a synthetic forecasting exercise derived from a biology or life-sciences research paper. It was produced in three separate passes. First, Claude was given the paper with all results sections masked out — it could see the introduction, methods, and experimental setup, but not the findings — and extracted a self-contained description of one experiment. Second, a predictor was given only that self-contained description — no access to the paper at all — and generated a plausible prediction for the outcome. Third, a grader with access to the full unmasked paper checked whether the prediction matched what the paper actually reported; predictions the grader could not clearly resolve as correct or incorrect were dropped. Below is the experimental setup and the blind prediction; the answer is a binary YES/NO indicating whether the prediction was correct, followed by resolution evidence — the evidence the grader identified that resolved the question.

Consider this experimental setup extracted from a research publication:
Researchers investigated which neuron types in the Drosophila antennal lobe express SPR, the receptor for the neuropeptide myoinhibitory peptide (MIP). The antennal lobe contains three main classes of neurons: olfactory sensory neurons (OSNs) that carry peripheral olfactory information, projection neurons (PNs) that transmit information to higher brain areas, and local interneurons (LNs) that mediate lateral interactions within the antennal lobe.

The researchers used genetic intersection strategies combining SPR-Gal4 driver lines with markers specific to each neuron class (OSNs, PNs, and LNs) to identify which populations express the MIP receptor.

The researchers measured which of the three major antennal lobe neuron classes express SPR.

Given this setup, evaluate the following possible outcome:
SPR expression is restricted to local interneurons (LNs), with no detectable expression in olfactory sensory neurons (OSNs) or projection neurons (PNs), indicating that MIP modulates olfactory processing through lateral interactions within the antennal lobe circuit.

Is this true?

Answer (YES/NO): NO